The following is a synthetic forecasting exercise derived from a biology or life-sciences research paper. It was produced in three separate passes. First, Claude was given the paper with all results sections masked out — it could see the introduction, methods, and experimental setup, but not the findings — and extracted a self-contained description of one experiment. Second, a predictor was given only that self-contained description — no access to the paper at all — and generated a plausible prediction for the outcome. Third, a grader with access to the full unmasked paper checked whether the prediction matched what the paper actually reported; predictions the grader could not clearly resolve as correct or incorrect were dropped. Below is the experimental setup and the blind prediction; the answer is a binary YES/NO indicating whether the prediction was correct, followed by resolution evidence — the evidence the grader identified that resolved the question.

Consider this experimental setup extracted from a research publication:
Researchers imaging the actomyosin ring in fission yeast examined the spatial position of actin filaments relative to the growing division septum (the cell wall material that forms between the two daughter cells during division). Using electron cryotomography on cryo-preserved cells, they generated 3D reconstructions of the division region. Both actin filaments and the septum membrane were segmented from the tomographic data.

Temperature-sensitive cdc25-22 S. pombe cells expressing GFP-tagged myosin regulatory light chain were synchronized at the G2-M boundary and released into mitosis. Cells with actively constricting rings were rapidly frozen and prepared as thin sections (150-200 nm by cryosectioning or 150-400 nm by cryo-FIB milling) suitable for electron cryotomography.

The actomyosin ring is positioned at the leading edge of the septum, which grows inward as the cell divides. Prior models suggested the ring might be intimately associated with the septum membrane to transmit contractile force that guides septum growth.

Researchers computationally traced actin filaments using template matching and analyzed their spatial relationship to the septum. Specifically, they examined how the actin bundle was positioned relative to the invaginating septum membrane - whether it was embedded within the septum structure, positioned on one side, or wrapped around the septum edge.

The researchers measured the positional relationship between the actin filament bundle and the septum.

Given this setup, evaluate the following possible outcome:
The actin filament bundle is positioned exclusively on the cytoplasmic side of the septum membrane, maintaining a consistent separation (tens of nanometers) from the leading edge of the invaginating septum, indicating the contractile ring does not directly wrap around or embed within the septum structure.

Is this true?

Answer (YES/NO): NO